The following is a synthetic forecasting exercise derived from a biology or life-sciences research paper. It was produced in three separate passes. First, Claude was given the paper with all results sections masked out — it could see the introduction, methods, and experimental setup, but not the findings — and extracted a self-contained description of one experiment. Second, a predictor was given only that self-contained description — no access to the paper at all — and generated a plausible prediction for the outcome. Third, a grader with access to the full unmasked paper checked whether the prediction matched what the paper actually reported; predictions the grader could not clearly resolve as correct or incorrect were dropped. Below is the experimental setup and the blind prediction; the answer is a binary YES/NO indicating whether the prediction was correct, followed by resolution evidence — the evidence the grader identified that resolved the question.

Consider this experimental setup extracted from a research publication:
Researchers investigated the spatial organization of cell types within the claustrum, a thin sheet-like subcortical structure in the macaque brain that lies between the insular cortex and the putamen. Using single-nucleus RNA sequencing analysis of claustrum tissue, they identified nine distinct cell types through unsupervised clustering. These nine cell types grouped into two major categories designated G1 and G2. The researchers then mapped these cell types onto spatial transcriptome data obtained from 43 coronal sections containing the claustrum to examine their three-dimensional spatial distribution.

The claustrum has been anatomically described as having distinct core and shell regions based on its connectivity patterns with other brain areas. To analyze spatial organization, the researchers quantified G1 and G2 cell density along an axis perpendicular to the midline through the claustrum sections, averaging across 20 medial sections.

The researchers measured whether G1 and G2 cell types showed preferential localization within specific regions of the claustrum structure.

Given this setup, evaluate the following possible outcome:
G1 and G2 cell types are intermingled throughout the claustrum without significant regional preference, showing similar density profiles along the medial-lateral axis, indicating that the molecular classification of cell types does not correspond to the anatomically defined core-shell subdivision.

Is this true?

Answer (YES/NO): NO